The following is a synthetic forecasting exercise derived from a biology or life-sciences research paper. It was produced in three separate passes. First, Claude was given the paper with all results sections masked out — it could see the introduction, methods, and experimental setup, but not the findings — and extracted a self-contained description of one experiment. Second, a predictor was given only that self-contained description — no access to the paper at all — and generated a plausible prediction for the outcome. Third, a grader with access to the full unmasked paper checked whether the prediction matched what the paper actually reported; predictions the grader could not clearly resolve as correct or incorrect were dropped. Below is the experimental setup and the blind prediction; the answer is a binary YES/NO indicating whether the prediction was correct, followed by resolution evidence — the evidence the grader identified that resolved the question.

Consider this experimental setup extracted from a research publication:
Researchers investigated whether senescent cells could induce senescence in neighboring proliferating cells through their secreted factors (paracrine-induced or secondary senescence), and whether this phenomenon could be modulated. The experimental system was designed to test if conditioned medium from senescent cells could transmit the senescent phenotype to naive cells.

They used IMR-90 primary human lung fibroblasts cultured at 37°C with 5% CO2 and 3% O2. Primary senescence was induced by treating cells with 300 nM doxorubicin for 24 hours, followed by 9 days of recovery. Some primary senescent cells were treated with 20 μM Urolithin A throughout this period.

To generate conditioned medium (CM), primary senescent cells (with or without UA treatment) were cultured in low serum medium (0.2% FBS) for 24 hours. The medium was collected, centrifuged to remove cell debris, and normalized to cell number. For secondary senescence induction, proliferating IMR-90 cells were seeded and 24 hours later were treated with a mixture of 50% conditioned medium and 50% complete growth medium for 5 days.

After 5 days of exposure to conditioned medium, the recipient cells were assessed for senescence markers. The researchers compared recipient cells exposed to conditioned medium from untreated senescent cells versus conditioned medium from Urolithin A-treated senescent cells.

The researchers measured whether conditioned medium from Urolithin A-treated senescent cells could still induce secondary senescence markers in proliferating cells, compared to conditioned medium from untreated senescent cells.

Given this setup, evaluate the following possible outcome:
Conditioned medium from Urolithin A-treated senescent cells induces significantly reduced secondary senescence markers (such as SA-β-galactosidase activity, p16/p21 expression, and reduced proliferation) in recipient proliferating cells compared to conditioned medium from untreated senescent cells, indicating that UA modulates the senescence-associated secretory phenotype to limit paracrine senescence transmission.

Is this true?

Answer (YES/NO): YES